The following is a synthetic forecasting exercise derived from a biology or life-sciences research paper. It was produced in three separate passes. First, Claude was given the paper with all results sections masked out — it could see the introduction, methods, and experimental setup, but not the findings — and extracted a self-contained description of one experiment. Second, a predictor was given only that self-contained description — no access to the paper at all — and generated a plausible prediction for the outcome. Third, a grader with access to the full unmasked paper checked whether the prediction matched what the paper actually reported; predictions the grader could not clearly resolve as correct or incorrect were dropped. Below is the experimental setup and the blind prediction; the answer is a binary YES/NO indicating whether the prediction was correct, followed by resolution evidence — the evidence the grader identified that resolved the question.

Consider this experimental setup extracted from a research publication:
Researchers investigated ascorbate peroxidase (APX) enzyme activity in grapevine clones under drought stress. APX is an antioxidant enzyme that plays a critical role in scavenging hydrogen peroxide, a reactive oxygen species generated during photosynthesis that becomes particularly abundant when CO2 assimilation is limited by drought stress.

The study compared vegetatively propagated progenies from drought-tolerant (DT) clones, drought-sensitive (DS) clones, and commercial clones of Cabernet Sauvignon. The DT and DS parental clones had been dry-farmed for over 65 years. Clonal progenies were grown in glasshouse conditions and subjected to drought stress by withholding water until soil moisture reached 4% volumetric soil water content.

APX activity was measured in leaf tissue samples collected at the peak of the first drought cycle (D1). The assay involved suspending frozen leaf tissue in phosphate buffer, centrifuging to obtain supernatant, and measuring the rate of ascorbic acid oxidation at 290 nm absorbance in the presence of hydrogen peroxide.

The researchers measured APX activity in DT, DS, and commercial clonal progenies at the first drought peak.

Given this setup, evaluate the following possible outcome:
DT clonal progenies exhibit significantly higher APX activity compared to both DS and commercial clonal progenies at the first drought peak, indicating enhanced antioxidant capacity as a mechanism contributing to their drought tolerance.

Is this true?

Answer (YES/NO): NO